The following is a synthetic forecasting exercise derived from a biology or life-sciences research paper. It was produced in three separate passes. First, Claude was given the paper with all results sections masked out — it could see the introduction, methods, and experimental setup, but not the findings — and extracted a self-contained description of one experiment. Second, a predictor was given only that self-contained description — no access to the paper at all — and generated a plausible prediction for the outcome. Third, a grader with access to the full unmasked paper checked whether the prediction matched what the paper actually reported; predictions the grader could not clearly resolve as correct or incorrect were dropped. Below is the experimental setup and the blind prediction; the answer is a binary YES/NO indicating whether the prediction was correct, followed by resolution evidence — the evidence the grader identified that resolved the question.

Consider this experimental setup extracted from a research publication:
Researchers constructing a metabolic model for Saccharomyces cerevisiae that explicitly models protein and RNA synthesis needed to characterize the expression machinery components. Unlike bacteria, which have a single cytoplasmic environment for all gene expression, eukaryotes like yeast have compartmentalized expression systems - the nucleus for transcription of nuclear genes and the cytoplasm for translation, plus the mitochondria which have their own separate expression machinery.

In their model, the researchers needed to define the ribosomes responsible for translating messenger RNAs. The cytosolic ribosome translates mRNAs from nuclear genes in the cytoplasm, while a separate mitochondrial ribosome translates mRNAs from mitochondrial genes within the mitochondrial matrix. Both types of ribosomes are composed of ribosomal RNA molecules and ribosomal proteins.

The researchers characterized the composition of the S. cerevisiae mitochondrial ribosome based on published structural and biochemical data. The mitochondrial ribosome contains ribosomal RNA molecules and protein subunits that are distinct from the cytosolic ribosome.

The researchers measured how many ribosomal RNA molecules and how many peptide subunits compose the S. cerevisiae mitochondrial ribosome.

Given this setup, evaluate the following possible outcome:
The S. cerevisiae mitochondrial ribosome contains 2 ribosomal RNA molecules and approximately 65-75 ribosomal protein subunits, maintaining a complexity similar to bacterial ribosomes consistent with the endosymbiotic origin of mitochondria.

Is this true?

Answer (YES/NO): NO